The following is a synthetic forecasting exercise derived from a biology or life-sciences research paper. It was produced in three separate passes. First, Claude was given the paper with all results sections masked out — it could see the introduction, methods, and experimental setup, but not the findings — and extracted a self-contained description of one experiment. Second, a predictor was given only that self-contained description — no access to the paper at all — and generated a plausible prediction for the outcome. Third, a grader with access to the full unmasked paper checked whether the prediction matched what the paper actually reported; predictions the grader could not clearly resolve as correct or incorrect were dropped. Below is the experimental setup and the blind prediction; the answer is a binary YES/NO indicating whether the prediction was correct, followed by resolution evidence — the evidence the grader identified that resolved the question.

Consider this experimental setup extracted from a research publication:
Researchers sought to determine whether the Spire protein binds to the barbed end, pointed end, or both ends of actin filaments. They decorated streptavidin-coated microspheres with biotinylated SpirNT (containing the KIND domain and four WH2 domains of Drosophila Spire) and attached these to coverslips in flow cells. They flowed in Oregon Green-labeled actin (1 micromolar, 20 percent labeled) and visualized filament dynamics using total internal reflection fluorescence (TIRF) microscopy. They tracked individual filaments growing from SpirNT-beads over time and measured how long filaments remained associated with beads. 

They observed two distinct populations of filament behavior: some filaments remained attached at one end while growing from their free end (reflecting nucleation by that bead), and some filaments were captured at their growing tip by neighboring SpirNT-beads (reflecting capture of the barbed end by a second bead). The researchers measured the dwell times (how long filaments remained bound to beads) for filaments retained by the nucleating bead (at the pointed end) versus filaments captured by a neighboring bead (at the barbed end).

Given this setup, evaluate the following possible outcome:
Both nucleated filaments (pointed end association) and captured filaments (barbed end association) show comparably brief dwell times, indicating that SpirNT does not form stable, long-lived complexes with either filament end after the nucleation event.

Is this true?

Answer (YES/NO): NO